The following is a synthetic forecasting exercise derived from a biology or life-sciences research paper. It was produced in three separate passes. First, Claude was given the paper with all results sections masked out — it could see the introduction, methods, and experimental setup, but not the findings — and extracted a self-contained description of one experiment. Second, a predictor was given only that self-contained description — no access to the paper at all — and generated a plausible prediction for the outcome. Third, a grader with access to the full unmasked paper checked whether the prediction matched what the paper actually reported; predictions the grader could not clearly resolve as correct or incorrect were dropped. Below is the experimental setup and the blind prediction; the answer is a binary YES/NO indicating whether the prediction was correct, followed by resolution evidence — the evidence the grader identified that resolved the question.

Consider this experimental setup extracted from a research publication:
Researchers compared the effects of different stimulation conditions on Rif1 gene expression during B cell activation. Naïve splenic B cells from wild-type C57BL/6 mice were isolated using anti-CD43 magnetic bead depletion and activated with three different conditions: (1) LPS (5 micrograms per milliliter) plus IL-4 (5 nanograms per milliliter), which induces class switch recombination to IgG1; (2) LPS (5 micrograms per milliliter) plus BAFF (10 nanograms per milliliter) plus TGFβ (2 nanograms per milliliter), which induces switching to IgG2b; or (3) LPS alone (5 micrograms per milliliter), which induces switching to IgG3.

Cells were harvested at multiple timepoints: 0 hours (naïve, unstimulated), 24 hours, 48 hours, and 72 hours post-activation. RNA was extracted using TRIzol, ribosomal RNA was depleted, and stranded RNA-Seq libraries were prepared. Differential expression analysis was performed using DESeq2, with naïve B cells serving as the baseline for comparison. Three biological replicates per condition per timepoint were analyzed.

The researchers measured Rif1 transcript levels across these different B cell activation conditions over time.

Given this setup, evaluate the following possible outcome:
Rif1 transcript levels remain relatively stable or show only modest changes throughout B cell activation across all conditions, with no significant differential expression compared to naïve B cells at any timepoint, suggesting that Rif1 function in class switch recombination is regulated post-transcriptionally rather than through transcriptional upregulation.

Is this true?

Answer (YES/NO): NO